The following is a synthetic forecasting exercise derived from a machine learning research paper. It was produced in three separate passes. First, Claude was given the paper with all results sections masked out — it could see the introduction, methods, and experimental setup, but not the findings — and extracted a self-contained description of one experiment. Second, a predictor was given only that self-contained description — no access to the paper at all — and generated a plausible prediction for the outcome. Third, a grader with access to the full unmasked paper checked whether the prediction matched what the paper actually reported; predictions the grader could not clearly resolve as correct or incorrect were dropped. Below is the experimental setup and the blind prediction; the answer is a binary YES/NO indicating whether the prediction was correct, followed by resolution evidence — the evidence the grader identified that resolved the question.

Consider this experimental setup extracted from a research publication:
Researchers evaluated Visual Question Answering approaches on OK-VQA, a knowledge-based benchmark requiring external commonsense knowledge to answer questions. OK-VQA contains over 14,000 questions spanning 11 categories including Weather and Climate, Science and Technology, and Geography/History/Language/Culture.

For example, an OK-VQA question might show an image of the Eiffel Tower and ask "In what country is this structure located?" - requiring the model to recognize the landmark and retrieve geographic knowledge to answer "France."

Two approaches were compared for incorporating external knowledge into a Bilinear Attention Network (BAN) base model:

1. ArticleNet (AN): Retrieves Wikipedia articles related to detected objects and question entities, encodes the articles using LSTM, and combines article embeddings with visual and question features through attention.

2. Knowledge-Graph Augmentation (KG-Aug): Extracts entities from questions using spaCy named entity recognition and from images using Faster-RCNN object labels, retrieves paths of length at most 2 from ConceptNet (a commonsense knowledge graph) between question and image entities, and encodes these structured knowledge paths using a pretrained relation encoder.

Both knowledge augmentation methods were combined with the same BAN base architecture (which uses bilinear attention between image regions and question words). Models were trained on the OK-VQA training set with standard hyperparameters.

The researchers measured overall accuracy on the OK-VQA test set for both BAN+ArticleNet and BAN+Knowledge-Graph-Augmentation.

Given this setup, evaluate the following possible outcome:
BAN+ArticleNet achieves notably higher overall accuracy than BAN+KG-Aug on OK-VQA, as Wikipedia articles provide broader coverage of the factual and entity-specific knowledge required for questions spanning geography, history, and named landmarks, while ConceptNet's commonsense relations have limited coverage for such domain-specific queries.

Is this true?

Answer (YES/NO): NO